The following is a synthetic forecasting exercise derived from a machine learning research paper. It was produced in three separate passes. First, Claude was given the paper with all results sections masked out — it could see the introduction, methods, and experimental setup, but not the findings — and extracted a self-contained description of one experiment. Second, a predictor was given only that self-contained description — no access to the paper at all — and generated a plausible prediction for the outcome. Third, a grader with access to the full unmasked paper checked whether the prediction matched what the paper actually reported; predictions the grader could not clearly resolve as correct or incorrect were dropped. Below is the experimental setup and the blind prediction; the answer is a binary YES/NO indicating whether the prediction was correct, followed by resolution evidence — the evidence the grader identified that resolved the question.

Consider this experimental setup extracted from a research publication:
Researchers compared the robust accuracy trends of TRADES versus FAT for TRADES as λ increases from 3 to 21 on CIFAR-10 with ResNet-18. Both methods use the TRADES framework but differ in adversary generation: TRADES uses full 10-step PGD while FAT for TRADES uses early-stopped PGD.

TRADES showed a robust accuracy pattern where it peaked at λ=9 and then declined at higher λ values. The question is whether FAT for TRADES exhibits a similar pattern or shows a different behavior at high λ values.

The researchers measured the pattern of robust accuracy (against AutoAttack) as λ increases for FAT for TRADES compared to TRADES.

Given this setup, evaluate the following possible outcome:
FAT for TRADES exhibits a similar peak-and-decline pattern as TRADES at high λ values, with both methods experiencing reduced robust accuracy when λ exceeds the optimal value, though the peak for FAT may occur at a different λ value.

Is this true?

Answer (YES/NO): NO